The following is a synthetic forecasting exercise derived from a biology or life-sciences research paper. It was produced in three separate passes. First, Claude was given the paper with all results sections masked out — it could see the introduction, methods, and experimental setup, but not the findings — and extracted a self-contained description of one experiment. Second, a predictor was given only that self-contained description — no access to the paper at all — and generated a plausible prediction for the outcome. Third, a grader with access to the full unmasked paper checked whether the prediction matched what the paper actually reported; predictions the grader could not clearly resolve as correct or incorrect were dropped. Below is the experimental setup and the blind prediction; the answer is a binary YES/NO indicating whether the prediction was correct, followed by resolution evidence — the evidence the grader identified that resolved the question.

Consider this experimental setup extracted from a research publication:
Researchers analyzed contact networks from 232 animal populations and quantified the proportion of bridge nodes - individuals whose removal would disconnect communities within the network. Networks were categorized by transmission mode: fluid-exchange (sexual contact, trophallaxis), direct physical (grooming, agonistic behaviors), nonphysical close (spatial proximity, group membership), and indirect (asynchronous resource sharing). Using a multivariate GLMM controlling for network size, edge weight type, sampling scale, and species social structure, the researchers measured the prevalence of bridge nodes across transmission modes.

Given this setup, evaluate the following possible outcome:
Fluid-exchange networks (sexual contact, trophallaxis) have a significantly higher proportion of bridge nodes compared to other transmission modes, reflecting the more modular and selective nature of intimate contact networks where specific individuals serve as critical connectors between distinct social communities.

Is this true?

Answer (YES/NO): NO